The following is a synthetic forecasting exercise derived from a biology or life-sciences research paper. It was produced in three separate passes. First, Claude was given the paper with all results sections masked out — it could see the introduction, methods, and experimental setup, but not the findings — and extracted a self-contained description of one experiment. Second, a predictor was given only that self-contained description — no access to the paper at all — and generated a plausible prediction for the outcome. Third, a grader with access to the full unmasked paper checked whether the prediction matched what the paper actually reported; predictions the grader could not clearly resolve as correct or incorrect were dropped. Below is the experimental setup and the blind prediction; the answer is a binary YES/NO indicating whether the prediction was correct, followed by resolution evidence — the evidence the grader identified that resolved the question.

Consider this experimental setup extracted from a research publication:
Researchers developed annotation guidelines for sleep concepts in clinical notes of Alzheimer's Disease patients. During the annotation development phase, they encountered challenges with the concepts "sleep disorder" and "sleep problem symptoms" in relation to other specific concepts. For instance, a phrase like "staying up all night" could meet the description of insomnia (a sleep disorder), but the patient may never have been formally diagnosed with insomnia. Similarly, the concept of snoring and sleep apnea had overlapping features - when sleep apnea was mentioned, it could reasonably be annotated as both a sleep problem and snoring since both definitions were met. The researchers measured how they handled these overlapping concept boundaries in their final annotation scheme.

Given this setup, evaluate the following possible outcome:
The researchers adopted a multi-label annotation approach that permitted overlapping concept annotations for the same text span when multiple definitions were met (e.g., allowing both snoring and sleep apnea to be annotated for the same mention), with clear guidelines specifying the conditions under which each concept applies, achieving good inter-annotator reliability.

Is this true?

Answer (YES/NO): NO